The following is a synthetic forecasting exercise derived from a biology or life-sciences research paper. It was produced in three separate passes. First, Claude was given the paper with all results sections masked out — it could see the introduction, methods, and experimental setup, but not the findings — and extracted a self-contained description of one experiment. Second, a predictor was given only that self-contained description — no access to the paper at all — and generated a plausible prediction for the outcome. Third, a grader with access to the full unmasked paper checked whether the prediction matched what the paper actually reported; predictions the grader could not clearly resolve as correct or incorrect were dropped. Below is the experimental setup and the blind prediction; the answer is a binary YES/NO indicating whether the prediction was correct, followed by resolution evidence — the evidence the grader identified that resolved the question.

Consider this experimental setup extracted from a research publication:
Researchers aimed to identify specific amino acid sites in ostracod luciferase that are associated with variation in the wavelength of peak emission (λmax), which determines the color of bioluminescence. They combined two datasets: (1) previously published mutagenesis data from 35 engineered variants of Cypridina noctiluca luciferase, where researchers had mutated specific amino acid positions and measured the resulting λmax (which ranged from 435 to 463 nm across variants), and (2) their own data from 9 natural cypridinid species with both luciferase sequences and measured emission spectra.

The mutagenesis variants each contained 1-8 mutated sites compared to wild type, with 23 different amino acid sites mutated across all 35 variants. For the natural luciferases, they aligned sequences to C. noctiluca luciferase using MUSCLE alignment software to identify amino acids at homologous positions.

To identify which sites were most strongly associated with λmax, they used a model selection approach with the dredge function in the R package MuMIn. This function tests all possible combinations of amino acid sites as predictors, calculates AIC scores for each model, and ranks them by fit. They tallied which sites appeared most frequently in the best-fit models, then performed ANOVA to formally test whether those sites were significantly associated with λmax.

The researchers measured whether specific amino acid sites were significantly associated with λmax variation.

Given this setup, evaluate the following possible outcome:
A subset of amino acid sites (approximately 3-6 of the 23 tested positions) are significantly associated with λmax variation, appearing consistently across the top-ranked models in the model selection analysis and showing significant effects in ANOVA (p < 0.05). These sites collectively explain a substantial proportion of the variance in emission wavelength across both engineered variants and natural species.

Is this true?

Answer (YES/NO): YES